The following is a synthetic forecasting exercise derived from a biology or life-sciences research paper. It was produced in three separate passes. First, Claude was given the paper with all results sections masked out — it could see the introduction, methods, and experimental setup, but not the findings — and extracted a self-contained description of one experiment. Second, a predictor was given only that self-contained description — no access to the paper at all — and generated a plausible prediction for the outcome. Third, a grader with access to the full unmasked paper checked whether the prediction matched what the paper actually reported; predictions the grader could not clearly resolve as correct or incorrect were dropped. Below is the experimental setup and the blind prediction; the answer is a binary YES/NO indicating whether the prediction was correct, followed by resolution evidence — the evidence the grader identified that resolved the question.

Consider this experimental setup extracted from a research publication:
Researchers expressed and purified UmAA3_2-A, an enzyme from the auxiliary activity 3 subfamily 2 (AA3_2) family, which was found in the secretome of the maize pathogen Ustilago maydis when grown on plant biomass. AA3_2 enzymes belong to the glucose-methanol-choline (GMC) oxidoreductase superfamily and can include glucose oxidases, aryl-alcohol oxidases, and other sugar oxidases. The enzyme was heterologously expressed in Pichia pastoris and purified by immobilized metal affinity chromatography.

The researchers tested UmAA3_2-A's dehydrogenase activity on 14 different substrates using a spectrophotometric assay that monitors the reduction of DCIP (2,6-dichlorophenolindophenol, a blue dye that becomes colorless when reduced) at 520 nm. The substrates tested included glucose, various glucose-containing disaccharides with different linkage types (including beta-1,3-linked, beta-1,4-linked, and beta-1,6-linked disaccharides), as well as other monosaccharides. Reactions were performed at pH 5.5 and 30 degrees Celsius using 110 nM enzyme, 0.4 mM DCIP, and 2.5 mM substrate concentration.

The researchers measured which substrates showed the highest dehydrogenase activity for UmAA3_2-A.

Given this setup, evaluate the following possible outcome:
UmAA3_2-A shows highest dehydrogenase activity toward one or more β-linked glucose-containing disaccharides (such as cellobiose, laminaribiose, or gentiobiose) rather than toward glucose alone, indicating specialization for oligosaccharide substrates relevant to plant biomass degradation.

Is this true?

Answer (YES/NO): NO